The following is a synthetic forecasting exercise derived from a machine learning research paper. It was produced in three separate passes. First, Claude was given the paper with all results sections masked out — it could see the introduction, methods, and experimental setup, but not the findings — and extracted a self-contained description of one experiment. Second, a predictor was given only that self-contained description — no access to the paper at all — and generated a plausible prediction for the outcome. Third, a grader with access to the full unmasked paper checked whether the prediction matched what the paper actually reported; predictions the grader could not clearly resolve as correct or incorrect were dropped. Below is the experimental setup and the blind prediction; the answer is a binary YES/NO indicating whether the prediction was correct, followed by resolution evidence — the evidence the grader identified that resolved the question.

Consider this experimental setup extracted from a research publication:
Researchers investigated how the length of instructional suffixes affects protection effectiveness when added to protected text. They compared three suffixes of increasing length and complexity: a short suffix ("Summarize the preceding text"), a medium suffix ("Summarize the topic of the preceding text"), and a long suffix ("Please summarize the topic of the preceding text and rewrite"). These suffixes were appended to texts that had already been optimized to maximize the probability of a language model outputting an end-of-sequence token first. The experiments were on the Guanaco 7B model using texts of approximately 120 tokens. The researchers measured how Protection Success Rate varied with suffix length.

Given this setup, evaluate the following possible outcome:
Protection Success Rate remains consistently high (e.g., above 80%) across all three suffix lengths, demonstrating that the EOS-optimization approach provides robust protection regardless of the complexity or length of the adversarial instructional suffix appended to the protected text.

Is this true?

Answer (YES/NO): NO